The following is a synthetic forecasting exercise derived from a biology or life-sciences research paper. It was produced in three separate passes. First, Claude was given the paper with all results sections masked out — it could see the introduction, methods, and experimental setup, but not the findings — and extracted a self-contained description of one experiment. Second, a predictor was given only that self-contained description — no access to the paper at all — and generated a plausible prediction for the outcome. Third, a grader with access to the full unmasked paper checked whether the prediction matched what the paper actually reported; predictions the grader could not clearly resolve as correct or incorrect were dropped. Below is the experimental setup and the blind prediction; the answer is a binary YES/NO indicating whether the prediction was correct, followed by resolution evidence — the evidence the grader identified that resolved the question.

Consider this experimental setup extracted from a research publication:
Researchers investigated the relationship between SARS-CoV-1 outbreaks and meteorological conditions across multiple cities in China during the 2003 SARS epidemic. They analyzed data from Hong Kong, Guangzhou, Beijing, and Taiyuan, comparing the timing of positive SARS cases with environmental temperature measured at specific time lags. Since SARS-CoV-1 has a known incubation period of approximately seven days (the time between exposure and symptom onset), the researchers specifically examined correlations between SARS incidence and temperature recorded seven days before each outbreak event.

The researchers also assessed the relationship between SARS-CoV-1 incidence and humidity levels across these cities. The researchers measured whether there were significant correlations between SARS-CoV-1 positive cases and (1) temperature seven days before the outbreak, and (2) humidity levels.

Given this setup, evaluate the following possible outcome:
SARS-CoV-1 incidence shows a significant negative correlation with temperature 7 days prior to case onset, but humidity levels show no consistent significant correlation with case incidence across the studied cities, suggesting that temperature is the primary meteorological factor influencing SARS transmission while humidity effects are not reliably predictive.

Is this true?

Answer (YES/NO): NO